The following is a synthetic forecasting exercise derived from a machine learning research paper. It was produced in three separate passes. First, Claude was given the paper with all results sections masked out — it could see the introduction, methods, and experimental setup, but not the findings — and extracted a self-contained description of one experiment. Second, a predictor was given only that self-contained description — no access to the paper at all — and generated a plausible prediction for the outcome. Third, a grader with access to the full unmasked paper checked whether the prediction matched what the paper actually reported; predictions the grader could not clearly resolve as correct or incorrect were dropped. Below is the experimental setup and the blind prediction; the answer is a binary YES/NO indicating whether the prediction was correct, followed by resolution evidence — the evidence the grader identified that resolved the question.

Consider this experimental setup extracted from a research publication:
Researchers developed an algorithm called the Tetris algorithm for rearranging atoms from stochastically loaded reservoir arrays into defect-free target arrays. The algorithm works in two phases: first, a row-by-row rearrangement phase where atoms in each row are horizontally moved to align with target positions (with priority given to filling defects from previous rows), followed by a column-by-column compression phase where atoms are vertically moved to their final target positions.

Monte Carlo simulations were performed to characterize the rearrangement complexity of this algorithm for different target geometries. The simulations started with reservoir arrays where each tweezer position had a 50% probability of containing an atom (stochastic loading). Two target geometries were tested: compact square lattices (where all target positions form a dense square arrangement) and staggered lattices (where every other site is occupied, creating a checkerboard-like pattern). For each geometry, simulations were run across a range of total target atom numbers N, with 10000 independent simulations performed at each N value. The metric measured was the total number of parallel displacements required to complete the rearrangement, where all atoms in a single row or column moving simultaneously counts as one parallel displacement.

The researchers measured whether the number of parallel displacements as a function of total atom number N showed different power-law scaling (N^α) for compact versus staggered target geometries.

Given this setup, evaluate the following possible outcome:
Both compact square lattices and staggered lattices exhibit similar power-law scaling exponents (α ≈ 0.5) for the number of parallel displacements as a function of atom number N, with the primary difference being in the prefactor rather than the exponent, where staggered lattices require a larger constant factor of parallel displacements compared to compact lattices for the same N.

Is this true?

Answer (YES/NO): NO